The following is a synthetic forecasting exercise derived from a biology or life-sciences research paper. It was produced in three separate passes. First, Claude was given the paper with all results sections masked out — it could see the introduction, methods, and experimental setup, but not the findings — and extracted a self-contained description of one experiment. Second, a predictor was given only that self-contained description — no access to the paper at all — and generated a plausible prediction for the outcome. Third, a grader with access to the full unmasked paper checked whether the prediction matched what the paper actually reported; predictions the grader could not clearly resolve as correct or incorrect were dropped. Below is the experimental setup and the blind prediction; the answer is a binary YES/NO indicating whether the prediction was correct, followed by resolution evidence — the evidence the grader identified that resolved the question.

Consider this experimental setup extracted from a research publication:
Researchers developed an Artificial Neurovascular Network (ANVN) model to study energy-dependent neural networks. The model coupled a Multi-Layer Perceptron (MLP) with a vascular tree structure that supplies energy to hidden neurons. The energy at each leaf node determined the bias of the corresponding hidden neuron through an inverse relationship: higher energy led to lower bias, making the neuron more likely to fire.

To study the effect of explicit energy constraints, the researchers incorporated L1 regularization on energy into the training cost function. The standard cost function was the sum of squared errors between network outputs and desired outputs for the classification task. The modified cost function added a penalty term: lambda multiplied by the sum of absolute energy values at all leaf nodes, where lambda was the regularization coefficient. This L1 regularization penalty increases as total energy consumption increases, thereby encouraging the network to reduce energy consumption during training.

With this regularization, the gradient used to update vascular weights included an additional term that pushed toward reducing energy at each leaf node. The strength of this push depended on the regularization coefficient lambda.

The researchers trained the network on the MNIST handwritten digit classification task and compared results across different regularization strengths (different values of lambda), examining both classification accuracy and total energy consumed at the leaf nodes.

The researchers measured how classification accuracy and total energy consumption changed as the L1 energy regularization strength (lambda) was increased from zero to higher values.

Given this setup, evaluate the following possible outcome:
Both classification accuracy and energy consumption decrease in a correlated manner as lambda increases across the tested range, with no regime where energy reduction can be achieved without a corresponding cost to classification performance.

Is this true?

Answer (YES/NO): NO